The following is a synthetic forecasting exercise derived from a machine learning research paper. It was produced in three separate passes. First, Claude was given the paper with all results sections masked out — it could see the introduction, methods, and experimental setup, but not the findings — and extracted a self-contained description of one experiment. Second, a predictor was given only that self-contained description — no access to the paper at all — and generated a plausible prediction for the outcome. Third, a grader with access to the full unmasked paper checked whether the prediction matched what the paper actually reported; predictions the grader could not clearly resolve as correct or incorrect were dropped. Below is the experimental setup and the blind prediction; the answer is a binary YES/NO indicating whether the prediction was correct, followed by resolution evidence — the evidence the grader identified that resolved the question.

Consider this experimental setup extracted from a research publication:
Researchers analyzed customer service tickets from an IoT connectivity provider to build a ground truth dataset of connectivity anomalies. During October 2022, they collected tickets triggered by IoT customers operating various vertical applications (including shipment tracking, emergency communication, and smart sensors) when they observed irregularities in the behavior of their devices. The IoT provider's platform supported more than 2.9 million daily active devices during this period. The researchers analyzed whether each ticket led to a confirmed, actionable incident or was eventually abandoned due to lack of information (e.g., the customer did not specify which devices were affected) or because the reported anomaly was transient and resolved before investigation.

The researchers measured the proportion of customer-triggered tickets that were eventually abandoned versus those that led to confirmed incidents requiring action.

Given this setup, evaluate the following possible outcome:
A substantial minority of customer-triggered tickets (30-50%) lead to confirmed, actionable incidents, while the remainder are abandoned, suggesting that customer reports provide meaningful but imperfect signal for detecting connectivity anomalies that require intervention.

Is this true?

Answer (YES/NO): NO